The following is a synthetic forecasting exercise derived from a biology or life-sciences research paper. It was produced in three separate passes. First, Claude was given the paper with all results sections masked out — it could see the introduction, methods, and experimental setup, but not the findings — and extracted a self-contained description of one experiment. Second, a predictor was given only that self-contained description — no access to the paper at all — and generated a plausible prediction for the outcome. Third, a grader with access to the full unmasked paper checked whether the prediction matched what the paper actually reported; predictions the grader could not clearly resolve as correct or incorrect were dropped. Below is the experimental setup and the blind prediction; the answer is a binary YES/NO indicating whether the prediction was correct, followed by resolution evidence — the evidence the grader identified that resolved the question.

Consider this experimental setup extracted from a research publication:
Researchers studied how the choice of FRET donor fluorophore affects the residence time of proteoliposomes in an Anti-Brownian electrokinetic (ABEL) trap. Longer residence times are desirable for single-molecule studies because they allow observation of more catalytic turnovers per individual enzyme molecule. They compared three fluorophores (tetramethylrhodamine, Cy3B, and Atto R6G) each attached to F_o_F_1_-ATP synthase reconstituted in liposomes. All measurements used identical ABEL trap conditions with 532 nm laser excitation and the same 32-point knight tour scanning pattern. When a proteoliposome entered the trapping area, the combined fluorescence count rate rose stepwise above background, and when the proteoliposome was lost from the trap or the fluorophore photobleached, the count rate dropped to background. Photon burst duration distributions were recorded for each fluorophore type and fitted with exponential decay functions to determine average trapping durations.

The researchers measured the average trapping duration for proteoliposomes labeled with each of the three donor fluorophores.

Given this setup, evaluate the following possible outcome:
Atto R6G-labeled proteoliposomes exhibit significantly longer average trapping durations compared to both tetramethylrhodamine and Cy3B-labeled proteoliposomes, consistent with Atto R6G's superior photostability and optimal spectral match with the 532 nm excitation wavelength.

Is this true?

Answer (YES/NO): NO